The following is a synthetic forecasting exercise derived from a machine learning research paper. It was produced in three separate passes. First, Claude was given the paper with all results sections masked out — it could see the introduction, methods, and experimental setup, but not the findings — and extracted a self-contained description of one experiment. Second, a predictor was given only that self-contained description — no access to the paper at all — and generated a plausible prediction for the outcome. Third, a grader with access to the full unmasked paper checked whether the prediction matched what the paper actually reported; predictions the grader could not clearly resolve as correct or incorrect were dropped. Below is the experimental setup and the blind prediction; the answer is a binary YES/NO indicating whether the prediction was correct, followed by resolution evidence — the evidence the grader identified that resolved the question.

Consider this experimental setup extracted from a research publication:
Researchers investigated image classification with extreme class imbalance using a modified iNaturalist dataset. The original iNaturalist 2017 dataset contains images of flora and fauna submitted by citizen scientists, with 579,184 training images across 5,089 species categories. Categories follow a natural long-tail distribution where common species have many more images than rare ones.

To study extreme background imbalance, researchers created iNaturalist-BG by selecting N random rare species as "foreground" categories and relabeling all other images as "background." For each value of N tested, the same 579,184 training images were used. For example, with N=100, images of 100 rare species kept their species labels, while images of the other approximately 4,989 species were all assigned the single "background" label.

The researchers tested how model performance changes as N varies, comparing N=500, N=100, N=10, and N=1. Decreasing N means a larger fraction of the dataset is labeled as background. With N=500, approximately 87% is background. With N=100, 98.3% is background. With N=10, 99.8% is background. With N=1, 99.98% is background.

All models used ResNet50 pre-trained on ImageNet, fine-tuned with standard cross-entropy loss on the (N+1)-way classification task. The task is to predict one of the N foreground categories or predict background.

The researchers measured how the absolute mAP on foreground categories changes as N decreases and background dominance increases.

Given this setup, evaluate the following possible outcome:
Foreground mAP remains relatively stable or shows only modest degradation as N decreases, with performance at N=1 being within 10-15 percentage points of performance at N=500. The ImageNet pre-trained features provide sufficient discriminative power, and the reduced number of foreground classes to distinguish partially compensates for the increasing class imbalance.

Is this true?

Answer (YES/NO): NO